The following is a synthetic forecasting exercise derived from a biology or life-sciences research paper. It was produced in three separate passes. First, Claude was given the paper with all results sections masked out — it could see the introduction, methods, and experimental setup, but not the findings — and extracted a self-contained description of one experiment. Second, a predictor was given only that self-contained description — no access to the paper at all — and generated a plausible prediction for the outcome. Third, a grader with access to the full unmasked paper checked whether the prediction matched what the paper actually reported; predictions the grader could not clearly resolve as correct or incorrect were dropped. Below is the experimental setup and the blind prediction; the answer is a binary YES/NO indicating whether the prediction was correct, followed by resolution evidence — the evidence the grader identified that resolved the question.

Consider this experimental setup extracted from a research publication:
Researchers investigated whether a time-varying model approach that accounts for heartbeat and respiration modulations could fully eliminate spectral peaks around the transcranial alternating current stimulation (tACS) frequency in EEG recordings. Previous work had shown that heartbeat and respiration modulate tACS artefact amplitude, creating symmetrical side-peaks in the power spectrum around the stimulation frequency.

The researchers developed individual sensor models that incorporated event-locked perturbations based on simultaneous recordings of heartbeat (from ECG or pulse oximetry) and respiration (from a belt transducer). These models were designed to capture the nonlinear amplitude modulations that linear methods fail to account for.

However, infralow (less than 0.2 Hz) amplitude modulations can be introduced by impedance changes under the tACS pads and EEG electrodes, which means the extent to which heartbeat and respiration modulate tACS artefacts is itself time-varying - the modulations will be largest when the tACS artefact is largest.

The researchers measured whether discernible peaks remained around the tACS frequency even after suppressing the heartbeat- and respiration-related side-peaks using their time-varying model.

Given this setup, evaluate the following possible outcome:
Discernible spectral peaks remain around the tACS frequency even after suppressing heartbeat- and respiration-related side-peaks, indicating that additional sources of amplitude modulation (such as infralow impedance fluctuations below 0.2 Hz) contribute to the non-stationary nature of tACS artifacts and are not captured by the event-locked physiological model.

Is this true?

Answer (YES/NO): YES